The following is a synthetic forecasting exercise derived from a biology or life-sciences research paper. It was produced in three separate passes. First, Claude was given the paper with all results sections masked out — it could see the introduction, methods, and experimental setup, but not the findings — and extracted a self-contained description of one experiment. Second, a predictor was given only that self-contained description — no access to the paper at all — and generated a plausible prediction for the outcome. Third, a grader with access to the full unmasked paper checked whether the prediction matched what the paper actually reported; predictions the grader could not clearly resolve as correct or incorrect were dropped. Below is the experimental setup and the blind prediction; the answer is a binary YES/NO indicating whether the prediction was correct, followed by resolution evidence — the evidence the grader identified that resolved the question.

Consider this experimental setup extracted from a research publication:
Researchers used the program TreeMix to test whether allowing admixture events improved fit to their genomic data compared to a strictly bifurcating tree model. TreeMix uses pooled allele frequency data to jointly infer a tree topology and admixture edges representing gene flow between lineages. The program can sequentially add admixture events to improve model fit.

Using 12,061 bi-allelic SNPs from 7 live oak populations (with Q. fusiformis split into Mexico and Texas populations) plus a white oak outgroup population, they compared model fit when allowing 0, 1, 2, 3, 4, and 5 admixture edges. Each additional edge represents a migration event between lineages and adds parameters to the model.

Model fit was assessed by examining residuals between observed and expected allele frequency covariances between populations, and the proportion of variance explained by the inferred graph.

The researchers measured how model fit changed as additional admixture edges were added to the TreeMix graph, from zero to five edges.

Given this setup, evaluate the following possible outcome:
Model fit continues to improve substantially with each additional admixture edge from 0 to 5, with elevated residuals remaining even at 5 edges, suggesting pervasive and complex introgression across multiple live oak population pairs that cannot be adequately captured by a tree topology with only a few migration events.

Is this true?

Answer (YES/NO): NO